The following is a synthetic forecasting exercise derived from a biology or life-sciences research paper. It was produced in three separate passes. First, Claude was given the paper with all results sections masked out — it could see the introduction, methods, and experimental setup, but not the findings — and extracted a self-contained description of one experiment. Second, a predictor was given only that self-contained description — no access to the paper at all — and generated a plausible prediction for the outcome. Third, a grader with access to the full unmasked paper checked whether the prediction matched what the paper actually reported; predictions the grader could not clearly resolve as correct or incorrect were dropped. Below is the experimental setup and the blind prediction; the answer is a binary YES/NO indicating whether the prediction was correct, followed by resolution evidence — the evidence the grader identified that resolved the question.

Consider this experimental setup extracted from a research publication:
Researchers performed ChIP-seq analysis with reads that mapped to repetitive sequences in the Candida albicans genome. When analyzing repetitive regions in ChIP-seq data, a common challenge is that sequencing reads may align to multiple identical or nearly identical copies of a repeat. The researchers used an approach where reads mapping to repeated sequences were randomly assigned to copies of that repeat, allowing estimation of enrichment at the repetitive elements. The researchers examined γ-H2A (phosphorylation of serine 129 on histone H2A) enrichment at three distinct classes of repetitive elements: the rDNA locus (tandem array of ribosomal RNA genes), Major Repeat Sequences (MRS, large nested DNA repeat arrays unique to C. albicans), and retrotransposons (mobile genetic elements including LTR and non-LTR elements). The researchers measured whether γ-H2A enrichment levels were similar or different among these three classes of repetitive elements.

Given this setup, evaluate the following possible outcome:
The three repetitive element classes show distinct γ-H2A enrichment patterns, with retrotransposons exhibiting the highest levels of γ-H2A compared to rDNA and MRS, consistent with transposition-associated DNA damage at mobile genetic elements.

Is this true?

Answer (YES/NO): NO